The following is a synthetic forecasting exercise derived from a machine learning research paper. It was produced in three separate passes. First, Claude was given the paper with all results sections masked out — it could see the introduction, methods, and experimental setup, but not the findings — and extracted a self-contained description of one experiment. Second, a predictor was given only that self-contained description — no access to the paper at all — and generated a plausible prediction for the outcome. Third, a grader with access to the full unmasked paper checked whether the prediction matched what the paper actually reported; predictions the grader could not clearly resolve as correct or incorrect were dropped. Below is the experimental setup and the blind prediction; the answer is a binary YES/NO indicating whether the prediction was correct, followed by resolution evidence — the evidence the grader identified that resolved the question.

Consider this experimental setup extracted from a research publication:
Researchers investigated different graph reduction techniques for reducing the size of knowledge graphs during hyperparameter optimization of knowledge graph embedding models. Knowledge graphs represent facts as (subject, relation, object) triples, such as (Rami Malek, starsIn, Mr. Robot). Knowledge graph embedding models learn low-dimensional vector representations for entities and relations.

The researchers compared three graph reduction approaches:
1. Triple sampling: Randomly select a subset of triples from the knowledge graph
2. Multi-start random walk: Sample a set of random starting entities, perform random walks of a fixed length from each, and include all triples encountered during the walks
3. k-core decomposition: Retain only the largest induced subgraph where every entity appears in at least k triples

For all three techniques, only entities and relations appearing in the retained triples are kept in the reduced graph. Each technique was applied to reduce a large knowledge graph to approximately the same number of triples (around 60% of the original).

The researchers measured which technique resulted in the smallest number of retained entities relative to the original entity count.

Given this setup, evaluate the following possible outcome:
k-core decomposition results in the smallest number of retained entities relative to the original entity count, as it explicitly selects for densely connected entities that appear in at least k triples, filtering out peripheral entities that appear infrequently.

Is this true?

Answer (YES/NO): YES